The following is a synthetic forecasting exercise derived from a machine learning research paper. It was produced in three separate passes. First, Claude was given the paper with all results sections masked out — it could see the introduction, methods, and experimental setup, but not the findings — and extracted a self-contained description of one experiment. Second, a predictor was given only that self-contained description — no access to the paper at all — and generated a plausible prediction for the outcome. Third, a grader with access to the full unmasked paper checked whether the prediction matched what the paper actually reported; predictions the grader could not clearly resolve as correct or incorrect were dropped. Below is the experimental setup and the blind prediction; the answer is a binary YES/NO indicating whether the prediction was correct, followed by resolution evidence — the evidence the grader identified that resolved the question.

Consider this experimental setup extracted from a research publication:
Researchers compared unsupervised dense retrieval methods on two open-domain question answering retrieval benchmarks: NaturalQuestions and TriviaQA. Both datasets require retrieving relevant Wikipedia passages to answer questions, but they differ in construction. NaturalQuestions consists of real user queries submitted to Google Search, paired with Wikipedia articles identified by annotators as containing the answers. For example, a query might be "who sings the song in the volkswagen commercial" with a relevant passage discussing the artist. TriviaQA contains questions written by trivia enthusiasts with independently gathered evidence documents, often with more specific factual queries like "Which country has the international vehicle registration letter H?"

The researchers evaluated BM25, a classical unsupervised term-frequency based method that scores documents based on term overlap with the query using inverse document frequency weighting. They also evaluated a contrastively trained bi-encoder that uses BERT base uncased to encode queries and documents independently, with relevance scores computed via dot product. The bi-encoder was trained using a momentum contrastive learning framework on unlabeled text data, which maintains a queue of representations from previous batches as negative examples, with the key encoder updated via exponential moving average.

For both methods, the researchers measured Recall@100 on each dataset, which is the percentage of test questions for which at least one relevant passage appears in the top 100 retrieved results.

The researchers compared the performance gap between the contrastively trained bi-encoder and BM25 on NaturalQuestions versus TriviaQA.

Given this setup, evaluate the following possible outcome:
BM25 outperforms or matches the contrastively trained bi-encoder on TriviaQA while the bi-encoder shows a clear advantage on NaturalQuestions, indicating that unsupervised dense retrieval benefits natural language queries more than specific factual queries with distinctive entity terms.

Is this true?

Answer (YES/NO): YES